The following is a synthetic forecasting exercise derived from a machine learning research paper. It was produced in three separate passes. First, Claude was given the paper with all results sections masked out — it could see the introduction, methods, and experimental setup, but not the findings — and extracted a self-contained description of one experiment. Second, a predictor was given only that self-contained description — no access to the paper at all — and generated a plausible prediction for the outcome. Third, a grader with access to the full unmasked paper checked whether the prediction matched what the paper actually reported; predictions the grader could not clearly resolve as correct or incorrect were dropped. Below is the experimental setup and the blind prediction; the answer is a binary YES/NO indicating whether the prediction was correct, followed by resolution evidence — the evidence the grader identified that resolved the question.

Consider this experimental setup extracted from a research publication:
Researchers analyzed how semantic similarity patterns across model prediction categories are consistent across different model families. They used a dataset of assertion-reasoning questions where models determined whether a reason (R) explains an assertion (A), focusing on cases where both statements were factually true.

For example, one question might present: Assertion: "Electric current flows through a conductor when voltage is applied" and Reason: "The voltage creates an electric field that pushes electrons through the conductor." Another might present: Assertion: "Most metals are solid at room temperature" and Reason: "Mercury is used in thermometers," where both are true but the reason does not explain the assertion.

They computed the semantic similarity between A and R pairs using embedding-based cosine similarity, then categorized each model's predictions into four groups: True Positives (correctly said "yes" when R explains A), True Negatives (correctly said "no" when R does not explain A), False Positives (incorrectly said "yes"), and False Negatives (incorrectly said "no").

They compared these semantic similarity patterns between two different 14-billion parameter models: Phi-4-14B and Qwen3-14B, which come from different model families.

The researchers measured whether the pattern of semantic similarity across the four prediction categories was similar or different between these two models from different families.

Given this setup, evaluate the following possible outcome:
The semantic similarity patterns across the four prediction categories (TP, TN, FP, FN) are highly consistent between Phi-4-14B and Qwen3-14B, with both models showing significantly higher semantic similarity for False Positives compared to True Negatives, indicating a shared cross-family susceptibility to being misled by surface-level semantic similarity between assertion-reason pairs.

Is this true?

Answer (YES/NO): YES